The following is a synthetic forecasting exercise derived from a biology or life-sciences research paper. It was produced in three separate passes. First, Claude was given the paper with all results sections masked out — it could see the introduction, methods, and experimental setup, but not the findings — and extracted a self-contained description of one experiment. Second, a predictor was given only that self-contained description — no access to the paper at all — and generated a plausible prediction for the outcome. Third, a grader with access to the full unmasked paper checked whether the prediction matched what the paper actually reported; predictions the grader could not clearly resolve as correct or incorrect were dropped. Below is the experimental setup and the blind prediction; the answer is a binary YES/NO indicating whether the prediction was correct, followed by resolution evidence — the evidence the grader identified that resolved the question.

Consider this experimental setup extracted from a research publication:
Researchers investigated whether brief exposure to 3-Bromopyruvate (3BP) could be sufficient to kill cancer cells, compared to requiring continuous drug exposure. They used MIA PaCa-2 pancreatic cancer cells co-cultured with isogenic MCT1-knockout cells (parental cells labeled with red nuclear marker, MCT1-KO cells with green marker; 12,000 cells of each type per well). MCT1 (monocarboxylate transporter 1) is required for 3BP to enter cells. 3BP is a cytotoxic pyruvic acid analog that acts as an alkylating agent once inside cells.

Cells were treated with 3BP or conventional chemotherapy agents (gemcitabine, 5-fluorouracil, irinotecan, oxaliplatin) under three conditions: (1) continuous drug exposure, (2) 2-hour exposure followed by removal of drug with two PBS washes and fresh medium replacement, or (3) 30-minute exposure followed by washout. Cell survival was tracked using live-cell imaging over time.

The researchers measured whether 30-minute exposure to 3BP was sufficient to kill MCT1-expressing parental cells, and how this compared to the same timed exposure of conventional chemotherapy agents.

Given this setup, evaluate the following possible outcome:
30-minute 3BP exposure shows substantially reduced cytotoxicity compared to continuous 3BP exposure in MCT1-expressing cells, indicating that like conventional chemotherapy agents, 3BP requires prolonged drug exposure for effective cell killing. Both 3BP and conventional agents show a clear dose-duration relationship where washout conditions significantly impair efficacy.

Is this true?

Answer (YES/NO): NO